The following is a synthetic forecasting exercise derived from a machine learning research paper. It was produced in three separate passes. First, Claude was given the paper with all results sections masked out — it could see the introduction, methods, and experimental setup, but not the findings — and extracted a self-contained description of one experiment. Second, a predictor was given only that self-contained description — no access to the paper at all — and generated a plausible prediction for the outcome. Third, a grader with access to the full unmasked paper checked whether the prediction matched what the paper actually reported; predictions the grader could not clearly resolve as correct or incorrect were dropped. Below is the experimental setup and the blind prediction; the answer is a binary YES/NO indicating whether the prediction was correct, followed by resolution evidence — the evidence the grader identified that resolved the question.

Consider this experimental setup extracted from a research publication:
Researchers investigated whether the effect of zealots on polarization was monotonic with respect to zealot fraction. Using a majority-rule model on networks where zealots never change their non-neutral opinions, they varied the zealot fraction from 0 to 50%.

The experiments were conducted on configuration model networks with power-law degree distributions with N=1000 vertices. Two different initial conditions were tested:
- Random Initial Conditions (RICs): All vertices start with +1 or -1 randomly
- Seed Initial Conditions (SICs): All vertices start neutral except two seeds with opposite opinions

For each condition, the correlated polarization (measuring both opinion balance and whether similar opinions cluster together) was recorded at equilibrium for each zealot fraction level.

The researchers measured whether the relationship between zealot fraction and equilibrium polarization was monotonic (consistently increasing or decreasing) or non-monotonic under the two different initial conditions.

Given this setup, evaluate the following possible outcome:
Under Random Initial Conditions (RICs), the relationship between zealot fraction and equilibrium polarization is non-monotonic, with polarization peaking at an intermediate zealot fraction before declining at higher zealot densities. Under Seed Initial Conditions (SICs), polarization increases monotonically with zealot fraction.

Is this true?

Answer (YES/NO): NO